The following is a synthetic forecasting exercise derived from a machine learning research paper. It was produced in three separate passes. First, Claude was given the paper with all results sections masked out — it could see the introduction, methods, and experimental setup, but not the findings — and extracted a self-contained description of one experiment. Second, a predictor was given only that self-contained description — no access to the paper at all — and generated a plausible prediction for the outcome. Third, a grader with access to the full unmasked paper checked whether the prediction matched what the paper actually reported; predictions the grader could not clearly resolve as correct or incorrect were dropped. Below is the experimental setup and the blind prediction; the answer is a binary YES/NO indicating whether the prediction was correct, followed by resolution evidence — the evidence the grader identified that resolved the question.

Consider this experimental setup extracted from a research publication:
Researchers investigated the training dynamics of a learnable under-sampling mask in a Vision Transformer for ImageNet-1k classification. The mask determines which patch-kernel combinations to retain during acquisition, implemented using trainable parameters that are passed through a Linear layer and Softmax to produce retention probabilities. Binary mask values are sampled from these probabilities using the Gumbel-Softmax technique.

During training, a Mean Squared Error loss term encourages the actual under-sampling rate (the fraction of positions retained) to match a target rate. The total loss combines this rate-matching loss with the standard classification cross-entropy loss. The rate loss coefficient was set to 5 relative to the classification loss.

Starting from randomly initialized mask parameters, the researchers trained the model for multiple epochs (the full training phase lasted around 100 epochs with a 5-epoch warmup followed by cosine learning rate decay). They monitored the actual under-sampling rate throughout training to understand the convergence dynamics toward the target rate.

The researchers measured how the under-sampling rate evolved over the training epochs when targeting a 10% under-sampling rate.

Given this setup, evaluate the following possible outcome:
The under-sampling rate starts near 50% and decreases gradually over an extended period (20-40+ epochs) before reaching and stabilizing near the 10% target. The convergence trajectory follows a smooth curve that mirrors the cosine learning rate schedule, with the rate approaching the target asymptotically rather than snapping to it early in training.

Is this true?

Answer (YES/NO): NO